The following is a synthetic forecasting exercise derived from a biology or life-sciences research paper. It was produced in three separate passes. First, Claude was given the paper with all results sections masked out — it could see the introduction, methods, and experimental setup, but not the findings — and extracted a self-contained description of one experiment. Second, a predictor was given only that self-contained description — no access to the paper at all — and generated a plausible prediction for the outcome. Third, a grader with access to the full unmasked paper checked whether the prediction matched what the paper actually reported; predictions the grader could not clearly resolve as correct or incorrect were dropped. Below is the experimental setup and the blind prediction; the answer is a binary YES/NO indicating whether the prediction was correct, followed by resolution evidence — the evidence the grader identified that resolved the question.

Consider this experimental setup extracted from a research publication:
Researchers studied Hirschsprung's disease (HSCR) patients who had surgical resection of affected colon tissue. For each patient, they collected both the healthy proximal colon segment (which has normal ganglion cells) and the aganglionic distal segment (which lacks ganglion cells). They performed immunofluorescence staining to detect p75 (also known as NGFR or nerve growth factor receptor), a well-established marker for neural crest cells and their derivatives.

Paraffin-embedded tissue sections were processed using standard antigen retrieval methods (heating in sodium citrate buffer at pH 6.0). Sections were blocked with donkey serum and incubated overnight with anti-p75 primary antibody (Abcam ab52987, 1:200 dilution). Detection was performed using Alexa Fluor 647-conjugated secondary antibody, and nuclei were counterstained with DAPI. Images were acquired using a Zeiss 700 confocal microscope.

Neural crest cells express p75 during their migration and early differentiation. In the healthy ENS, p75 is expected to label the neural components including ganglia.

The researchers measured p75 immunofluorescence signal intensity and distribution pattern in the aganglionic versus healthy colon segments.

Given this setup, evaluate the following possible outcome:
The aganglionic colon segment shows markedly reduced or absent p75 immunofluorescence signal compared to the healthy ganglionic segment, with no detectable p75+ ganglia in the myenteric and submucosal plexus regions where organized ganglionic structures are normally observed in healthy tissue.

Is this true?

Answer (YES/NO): NO